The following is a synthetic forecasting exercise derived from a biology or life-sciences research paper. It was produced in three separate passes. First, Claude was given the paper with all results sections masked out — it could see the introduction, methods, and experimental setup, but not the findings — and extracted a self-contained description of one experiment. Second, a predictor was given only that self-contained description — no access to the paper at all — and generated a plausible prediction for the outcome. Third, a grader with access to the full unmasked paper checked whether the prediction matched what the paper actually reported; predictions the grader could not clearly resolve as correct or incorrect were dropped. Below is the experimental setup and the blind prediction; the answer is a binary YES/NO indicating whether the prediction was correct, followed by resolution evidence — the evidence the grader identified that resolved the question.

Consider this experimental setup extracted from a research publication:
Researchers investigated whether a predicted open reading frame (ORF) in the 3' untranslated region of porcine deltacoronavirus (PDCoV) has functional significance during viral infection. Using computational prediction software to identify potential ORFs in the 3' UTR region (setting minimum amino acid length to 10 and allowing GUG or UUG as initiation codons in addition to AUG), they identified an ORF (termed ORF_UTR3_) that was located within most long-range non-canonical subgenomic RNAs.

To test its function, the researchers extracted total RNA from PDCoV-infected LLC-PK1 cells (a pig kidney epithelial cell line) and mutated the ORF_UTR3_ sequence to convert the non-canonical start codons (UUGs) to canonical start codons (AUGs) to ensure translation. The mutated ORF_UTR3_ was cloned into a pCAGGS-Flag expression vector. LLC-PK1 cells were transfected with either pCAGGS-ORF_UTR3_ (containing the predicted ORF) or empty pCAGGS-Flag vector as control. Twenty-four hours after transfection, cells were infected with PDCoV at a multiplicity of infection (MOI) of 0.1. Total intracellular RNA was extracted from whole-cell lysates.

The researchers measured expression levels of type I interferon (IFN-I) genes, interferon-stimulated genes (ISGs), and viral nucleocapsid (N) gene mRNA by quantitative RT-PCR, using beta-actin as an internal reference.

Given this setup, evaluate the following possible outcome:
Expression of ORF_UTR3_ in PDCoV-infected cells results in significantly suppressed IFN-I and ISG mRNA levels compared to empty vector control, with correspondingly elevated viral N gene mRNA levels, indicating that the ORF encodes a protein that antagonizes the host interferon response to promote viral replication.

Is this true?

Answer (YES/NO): YES